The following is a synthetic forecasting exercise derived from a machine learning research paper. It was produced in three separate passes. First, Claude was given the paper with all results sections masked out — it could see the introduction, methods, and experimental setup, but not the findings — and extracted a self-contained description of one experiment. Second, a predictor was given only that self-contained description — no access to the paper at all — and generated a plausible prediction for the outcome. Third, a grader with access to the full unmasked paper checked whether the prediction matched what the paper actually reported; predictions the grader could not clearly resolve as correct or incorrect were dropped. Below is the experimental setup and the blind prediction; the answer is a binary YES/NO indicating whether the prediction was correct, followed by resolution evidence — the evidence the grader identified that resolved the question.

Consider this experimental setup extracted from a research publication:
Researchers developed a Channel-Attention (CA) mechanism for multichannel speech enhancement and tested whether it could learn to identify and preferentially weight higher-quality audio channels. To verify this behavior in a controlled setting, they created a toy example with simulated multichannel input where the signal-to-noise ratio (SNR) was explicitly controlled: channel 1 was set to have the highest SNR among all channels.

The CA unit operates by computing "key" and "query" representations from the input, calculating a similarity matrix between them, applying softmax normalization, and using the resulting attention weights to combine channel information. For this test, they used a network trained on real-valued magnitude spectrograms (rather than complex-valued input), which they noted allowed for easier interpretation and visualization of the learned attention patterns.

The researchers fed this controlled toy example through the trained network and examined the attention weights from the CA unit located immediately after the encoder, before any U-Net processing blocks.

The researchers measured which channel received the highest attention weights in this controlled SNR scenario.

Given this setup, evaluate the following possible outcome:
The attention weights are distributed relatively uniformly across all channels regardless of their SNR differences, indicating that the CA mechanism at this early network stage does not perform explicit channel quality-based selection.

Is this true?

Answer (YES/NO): NO